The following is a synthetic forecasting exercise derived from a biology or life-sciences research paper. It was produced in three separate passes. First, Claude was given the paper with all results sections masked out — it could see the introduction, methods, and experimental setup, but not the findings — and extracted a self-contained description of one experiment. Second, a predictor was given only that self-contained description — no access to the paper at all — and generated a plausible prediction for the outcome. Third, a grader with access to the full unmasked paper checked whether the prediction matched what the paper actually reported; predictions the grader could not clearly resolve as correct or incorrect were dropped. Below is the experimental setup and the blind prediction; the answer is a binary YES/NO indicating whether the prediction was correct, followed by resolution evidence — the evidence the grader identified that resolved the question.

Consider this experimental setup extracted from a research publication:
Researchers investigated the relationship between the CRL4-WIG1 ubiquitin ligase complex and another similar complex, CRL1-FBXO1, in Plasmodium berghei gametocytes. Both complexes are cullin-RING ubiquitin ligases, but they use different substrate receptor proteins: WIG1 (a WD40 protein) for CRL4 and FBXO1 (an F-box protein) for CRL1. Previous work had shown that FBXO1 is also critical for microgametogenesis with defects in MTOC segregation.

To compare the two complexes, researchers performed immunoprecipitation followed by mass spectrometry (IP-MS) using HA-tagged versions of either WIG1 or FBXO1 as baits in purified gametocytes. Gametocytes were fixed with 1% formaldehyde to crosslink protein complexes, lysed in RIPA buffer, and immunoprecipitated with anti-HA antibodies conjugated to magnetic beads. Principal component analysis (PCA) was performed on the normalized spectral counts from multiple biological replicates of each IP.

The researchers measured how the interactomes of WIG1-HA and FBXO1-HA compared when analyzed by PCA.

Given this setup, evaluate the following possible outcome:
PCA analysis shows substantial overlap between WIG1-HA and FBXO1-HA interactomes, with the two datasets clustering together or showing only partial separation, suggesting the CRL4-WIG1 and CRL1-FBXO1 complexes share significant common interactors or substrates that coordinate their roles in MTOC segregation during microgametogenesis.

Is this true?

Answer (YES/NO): NO